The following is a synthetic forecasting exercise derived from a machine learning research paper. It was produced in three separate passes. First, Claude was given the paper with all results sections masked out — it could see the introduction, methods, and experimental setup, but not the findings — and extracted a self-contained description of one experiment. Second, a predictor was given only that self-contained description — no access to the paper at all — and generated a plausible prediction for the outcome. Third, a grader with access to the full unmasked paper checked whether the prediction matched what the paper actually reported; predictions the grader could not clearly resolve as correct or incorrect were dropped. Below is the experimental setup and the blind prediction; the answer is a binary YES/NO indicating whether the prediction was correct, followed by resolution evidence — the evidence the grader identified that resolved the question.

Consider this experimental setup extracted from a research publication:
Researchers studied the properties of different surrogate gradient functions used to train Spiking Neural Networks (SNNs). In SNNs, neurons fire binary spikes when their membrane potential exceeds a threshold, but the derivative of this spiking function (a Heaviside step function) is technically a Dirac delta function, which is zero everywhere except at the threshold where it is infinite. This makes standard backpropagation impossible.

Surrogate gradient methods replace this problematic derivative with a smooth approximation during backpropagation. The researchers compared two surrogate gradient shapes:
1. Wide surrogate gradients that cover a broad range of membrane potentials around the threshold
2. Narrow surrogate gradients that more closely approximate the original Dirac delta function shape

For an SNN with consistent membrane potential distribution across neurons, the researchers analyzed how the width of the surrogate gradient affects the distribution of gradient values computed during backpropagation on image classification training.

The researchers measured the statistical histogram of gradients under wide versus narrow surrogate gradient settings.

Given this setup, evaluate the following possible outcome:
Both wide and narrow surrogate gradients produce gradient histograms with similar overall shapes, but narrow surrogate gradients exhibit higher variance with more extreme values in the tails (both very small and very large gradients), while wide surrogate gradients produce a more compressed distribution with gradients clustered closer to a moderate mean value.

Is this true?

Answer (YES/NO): NO